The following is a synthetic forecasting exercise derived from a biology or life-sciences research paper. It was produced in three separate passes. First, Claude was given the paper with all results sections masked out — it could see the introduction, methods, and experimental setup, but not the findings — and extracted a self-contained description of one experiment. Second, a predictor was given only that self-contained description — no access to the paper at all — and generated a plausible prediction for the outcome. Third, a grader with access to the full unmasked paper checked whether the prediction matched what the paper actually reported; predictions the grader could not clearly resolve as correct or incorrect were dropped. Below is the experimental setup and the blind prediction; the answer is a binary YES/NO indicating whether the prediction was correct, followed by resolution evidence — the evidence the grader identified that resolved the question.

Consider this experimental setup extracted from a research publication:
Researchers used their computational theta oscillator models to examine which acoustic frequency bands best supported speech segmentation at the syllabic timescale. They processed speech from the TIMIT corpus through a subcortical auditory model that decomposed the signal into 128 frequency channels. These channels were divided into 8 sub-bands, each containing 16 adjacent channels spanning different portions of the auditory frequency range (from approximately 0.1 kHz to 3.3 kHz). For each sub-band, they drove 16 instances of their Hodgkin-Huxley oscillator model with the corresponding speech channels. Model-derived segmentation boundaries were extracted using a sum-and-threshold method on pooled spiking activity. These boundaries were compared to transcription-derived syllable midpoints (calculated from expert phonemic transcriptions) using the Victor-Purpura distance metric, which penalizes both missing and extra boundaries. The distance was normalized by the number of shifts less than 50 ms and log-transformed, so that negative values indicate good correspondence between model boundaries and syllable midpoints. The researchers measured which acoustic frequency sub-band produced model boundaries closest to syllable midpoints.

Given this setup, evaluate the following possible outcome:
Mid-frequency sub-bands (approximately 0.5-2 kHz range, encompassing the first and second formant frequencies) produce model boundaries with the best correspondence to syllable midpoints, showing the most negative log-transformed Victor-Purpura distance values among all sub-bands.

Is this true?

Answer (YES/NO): NO